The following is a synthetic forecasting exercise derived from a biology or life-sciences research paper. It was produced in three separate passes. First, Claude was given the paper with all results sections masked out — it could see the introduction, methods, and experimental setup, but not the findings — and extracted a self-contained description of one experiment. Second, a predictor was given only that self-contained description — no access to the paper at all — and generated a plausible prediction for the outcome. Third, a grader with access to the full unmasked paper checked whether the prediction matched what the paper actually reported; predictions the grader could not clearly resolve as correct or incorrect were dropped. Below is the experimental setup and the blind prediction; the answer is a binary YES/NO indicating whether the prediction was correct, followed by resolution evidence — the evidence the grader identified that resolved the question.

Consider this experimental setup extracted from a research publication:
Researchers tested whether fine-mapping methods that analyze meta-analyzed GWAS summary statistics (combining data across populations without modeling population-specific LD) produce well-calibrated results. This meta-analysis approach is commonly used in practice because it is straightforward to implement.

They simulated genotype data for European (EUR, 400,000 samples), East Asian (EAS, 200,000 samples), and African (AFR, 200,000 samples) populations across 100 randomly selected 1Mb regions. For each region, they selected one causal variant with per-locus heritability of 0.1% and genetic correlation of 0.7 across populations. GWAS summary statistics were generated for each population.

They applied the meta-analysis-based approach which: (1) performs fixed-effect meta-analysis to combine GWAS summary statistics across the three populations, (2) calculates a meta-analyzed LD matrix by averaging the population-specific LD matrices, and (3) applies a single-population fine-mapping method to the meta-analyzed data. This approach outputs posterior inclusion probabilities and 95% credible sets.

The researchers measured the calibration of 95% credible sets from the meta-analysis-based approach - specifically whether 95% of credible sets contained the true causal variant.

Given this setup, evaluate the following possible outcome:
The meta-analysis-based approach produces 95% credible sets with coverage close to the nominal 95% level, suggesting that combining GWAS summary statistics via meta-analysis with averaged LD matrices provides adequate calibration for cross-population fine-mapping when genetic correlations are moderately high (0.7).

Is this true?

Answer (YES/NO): NO